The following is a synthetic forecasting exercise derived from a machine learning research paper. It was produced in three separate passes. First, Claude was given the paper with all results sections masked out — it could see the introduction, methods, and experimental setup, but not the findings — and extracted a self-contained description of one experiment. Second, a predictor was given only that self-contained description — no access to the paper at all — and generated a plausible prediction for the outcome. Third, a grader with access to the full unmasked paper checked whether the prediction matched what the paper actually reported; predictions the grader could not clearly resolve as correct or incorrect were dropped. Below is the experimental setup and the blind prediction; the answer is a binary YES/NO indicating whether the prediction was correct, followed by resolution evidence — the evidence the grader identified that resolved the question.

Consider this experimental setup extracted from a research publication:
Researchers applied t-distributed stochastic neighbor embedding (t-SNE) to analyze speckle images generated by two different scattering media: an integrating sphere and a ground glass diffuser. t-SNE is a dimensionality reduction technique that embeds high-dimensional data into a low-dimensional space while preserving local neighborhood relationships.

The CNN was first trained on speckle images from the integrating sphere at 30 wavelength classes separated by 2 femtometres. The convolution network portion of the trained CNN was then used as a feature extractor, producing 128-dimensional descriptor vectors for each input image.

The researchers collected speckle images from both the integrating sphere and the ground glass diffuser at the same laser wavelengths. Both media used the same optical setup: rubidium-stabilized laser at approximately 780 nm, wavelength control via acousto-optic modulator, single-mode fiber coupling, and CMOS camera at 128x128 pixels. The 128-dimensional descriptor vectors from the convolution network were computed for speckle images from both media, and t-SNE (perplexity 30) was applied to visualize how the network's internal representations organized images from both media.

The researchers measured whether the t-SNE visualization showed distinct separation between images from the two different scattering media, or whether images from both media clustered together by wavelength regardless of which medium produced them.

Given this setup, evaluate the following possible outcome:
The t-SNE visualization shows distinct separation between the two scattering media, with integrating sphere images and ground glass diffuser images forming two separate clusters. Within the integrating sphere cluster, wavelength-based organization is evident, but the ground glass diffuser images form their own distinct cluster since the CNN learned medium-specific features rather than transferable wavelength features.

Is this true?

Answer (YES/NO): NO